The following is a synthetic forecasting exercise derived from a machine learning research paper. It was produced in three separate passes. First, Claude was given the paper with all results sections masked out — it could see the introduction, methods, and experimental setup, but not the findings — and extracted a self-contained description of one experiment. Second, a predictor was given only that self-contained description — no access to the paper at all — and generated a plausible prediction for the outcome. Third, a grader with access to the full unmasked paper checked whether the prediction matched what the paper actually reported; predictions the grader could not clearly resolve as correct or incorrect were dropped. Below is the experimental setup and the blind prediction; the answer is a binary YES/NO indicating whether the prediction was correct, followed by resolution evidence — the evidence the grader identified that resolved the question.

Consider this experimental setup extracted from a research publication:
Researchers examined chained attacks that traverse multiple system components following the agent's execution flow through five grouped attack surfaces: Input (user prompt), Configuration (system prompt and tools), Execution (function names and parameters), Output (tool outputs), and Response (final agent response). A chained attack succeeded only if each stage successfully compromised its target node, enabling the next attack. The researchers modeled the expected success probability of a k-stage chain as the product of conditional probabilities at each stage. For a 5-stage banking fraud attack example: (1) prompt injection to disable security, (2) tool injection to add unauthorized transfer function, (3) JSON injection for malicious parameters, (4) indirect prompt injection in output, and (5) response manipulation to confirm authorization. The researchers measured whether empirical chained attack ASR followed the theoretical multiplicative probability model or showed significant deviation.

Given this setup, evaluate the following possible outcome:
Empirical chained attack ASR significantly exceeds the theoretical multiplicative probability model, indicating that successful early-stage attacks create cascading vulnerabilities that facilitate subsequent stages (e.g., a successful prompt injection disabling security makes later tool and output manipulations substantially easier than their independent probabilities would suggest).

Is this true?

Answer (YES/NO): YES